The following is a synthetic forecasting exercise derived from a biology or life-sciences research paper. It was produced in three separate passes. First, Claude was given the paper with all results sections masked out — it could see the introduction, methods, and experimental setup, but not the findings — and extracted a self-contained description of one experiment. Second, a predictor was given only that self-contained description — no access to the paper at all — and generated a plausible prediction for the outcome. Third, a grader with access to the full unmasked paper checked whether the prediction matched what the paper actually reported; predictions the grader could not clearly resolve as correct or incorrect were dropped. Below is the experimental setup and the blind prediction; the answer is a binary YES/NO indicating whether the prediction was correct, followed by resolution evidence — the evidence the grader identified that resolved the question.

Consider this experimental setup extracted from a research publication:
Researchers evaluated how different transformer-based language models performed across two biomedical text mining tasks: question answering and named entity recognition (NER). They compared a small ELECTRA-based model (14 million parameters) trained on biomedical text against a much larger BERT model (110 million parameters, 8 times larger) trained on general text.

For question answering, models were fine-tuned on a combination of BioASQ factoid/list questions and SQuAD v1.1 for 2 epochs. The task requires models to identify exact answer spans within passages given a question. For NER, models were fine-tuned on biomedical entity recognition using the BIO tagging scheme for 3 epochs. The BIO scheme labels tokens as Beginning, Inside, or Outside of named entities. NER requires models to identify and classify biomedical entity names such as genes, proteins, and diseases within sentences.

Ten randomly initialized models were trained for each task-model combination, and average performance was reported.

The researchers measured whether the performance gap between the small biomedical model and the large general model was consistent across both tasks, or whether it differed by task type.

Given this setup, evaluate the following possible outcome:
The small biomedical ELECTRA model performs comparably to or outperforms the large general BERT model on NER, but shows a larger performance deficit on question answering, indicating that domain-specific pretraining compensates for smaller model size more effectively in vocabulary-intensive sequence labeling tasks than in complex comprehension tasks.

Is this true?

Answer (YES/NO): NO